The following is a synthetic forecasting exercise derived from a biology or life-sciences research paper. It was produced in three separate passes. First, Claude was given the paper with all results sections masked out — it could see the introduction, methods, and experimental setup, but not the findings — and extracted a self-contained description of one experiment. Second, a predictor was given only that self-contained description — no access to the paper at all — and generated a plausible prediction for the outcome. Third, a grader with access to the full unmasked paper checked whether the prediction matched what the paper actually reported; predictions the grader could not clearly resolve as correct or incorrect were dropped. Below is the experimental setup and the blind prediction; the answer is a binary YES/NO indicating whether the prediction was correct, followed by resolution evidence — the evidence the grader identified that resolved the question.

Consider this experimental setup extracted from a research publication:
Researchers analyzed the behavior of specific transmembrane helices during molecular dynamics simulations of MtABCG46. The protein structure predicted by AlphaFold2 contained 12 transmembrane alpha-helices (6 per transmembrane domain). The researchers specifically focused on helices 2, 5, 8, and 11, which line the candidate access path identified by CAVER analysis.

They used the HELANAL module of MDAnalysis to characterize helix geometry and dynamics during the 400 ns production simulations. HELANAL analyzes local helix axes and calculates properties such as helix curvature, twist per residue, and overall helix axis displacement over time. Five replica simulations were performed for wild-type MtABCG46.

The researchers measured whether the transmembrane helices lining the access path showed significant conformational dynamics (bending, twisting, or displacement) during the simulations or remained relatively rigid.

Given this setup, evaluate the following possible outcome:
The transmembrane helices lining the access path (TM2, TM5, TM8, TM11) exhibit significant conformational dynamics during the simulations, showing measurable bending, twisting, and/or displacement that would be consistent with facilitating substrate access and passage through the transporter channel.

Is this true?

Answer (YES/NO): NO